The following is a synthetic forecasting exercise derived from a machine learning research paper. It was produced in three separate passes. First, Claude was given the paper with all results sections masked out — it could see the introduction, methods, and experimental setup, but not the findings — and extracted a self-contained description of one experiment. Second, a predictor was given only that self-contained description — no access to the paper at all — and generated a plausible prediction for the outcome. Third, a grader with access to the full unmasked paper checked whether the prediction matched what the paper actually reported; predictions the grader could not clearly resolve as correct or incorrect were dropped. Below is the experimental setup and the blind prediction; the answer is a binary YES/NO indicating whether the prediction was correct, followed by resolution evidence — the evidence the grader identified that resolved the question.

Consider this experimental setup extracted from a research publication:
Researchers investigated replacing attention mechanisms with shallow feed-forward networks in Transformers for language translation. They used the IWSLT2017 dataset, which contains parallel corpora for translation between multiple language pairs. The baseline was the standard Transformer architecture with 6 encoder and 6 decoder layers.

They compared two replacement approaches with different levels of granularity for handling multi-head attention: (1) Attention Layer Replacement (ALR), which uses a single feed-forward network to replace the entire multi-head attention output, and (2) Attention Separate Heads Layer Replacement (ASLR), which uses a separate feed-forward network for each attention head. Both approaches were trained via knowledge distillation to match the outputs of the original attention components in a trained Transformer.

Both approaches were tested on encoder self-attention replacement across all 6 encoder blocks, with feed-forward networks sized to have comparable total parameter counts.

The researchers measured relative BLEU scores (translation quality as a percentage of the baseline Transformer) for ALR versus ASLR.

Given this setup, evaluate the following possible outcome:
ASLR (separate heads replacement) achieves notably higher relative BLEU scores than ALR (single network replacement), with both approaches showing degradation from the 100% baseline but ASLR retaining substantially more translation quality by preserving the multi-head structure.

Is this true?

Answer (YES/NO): NO